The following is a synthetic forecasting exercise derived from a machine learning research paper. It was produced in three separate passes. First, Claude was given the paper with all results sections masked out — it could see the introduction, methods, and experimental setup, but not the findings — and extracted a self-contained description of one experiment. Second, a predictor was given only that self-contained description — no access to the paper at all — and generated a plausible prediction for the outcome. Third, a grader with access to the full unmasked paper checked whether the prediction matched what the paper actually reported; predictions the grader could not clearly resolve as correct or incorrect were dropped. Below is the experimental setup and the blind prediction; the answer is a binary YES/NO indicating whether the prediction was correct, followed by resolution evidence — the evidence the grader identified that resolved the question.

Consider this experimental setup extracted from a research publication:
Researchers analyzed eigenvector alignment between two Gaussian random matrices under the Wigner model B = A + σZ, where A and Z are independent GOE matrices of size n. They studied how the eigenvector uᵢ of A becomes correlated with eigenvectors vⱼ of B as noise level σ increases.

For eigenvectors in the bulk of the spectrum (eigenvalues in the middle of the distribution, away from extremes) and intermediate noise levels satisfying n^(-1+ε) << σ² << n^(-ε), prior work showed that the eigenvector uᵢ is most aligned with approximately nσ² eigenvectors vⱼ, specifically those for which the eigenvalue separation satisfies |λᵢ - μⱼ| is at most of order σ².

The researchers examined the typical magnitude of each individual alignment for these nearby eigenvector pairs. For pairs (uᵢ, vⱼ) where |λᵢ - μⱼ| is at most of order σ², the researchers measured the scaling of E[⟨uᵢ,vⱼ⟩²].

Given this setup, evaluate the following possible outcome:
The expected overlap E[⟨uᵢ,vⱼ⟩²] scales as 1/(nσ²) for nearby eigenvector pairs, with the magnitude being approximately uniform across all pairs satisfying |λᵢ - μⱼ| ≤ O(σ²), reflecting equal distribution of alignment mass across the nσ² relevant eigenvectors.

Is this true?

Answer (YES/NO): NO